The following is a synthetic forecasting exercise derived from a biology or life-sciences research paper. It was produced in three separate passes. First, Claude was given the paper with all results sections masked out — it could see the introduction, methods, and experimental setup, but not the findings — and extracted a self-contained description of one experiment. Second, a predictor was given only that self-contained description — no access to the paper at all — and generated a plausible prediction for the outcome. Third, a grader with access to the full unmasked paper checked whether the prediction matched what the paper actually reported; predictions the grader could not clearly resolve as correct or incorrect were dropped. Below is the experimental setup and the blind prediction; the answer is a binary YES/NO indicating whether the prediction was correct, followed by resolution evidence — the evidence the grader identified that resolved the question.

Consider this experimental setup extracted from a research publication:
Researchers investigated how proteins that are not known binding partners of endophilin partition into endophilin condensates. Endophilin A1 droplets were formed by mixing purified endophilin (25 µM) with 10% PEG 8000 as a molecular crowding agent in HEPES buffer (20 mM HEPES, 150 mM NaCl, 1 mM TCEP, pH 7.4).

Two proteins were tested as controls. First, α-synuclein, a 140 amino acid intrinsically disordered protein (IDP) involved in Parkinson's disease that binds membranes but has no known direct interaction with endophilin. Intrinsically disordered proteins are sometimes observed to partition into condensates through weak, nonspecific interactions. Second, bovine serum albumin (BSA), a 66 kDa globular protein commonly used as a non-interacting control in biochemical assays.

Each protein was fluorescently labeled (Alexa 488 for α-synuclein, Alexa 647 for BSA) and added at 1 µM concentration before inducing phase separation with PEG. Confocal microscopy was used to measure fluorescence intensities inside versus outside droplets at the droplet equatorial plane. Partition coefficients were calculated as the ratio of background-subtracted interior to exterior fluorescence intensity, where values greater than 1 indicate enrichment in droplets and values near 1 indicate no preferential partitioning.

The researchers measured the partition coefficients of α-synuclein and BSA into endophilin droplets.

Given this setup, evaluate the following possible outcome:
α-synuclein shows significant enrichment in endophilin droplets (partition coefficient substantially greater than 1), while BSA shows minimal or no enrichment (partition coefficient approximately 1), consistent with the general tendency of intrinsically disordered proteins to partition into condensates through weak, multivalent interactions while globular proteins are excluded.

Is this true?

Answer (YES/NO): NO